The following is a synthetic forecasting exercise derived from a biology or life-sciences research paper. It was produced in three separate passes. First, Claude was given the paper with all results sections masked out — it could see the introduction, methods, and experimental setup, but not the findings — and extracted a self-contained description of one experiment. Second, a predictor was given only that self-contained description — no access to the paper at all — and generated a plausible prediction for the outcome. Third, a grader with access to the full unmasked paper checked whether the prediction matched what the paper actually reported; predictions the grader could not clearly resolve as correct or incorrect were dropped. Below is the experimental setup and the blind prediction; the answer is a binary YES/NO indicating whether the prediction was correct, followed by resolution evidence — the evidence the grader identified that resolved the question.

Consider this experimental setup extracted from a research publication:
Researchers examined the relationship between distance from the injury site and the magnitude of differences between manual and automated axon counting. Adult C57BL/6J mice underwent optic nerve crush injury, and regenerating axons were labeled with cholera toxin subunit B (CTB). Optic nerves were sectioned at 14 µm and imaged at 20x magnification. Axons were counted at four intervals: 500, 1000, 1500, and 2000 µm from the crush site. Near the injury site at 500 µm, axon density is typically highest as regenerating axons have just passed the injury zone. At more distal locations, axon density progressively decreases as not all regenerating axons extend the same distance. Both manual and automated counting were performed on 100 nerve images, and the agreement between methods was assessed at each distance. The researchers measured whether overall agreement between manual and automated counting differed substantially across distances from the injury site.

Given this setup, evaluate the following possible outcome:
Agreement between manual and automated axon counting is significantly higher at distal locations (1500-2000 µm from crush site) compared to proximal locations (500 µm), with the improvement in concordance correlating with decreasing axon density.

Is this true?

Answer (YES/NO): YES